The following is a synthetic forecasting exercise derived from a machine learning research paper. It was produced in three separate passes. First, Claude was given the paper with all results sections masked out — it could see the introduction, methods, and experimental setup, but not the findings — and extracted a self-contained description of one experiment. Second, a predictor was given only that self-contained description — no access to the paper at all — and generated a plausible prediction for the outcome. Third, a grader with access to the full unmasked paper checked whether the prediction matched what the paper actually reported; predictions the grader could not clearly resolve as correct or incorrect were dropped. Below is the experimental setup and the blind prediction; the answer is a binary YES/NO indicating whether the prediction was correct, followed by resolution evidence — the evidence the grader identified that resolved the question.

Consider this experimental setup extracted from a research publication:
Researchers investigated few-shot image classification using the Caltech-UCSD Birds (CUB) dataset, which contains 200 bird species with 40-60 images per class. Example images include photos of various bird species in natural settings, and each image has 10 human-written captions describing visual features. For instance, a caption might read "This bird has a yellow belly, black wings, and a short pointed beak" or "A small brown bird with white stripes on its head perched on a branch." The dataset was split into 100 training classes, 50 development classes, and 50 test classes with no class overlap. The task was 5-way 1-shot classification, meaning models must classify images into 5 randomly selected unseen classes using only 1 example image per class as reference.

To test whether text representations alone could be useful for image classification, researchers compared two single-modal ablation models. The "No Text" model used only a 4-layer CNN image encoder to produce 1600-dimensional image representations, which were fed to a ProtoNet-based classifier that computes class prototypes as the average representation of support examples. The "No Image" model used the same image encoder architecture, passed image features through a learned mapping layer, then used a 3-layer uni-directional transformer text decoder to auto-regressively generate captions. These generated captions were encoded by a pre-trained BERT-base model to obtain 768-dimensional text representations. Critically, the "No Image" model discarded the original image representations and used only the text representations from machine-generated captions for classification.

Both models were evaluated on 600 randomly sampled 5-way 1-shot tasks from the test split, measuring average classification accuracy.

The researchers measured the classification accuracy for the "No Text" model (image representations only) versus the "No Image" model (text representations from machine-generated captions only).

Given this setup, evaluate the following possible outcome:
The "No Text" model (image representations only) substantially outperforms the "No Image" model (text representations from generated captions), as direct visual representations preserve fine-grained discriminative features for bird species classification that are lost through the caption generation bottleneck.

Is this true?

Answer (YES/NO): YES